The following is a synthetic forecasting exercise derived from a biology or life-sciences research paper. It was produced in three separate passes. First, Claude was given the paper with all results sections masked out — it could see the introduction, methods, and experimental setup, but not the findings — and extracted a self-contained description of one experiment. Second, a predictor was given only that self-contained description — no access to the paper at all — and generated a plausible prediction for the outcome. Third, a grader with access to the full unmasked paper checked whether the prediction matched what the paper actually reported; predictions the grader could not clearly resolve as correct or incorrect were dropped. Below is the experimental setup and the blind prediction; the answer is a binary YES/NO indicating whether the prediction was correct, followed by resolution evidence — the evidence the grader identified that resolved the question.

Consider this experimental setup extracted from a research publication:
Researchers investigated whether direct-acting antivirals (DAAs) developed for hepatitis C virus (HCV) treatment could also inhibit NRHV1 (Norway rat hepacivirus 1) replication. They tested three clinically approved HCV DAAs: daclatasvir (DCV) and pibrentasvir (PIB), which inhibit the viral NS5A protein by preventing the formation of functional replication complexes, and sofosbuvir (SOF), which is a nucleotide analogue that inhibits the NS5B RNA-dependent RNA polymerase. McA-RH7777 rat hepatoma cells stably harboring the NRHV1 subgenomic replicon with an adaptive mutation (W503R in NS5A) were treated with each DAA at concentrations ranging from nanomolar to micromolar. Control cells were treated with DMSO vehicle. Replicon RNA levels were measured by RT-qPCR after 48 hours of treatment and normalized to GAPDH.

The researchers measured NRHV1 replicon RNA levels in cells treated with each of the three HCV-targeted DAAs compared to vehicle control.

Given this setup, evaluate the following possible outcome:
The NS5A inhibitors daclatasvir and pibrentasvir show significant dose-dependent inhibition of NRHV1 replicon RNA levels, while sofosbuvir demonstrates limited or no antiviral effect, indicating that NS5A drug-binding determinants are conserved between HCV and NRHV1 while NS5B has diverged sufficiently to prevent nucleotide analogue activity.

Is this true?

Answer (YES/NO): YES